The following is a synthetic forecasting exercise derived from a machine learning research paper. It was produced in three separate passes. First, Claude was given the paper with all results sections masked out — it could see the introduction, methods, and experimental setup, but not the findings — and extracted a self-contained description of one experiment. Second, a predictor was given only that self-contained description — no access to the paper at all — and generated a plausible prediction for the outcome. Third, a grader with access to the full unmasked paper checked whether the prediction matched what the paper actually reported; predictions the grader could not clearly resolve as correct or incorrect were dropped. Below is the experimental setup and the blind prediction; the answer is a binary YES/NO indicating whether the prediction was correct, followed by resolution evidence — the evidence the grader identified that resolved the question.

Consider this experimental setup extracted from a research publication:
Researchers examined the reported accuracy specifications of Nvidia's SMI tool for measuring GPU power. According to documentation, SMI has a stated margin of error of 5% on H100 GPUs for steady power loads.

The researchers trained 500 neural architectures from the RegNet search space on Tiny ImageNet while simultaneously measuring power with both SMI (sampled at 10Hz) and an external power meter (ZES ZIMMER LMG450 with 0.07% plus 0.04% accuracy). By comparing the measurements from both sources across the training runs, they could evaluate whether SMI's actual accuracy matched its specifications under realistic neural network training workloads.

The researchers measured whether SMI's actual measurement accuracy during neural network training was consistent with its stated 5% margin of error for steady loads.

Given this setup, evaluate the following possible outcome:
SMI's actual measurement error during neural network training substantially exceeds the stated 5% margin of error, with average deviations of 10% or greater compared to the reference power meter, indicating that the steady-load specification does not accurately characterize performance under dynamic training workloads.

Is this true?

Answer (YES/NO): YES